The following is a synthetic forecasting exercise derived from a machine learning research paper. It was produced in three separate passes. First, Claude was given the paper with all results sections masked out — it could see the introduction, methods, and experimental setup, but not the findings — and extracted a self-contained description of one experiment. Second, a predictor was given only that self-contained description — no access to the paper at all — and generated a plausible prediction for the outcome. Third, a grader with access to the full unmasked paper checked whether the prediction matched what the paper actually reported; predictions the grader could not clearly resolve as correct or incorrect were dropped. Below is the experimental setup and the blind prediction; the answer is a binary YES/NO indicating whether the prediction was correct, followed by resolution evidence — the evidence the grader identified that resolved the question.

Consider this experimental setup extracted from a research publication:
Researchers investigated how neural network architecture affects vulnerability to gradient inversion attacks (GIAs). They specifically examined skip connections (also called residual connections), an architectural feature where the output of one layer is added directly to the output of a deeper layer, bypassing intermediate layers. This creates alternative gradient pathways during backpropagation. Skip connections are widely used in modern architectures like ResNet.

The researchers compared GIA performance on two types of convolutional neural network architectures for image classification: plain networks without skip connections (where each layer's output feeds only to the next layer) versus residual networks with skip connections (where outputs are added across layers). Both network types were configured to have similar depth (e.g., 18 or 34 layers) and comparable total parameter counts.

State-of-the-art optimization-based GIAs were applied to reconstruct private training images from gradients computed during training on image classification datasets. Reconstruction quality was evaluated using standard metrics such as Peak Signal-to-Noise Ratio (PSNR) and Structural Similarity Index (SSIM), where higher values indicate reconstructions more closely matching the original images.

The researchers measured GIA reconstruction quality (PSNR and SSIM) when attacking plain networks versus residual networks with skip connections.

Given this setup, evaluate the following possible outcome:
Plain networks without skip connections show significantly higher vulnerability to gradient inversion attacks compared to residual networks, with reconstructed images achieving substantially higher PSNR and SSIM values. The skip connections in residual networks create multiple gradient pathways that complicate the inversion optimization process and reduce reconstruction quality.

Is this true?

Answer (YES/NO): NO